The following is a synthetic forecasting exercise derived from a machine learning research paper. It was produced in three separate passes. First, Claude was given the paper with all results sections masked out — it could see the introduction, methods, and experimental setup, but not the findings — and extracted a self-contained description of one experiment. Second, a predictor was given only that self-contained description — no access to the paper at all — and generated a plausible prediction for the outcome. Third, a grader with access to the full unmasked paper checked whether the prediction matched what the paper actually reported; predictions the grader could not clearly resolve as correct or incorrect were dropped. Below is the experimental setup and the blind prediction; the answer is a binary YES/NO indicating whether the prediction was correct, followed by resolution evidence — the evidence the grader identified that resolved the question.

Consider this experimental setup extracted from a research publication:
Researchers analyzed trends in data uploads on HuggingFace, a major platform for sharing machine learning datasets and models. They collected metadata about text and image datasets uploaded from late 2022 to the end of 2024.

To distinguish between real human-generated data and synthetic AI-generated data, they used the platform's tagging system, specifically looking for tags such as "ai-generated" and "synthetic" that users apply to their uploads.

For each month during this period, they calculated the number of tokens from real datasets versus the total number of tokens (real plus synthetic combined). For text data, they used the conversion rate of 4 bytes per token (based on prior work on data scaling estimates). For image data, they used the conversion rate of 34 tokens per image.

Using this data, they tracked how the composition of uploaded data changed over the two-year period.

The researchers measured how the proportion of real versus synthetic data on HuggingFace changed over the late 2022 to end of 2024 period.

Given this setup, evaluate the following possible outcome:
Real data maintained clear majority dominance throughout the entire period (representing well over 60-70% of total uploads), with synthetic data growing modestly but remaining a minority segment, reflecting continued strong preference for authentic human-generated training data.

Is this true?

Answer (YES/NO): YES